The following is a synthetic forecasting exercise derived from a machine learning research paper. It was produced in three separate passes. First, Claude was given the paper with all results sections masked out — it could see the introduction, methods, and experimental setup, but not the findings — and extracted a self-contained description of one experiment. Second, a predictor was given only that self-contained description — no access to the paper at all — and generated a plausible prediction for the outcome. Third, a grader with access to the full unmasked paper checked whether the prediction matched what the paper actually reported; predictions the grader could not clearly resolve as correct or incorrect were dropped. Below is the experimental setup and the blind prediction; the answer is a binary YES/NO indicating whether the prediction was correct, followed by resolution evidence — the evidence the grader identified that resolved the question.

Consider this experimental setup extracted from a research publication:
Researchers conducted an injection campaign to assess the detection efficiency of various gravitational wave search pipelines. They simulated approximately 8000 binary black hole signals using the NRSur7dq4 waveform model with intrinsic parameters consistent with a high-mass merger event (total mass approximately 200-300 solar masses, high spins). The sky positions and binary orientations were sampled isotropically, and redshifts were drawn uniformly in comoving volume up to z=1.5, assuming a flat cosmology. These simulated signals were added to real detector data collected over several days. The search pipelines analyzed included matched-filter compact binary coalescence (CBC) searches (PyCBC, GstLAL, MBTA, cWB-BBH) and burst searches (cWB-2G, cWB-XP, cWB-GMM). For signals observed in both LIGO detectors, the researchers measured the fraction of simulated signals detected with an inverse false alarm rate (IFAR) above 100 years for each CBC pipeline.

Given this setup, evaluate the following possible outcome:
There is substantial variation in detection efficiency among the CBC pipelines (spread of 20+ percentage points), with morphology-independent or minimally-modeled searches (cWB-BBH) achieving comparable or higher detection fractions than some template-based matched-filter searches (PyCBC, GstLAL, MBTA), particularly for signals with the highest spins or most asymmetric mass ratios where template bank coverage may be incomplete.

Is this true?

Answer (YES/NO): YES